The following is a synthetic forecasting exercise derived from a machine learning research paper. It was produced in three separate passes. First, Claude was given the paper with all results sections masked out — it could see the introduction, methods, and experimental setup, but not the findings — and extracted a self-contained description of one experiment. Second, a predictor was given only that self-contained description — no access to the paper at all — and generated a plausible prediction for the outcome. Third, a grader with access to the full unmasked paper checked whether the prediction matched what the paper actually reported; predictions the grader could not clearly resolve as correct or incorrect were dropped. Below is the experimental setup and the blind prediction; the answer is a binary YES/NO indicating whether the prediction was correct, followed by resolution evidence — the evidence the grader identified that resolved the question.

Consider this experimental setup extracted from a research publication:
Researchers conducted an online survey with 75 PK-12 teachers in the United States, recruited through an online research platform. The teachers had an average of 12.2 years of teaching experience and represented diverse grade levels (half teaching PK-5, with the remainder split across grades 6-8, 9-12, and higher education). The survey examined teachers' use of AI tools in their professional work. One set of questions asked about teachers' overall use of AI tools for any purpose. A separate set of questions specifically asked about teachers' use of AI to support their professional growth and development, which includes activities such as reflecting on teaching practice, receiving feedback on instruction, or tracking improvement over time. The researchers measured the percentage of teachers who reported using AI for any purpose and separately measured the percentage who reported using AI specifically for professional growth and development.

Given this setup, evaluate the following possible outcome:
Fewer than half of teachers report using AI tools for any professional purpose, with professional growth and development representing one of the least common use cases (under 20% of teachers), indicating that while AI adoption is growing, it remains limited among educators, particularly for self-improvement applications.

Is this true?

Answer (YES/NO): NO